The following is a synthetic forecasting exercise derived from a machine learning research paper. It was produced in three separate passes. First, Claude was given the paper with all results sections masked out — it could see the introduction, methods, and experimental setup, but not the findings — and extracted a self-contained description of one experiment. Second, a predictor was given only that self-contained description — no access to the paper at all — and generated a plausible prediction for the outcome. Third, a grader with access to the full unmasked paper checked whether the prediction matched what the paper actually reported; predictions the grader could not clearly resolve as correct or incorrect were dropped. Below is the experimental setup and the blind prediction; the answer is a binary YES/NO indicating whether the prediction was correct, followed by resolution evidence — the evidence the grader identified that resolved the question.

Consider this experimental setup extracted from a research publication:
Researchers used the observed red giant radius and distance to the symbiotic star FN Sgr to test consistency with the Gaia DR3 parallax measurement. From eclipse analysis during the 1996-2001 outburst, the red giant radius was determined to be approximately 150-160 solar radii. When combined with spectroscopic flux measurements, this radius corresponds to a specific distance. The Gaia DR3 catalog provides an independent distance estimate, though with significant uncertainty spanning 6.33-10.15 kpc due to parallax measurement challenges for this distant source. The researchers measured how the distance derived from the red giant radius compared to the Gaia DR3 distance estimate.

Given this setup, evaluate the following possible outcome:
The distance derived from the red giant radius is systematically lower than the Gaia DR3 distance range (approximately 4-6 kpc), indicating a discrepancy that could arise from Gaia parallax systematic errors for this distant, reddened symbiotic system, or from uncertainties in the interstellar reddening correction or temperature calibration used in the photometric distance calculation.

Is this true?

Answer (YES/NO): NO